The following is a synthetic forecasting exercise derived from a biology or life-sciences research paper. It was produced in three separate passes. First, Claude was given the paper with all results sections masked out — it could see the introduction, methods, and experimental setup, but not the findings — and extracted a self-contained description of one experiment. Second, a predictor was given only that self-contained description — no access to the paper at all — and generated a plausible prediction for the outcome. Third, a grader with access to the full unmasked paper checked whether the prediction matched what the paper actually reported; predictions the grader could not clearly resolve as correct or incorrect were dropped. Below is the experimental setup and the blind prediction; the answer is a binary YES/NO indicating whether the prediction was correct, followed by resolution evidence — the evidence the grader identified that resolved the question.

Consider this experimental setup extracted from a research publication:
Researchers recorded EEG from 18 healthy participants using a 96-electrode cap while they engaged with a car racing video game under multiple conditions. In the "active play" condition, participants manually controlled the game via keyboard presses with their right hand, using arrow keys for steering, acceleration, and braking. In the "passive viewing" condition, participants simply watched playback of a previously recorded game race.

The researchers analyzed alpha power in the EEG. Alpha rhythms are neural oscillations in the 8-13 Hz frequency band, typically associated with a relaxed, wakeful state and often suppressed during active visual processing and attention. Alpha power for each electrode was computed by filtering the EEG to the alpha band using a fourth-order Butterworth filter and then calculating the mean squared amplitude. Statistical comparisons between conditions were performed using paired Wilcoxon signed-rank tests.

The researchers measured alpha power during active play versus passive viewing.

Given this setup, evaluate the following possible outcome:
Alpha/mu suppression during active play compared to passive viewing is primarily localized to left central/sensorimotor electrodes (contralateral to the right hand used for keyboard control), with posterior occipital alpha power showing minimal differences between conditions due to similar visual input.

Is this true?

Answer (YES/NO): NO